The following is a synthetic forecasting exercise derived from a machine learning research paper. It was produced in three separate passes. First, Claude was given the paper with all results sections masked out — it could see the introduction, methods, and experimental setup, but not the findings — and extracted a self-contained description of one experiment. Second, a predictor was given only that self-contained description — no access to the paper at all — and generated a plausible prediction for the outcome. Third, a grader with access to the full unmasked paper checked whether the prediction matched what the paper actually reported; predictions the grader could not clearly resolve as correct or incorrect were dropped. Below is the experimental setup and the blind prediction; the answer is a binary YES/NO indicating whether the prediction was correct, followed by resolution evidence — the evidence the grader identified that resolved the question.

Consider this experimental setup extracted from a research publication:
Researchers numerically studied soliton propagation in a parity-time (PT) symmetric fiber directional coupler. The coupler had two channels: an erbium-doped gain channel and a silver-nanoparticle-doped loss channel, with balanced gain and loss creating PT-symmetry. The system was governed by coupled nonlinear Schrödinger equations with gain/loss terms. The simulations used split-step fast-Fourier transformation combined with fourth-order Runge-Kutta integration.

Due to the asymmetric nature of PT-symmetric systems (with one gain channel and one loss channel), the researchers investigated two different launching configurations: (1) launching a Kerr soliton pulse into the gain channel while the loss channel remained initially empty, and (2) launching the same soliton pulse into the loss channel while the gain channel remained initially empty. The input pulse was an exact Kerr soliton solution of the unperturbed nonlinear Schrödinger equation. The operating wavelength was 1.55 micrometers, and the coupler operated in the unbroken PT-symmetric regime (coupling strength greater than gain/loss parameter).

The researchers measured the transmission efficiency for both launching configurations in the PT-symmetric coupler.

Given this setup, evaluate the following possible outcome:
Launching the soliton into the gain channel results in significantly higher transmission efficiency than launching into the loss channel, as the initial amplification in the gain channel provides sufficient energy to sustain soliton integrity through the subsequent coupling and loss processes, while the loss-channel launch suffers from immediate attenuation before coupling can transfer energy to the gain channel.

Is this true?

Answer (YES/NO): YES